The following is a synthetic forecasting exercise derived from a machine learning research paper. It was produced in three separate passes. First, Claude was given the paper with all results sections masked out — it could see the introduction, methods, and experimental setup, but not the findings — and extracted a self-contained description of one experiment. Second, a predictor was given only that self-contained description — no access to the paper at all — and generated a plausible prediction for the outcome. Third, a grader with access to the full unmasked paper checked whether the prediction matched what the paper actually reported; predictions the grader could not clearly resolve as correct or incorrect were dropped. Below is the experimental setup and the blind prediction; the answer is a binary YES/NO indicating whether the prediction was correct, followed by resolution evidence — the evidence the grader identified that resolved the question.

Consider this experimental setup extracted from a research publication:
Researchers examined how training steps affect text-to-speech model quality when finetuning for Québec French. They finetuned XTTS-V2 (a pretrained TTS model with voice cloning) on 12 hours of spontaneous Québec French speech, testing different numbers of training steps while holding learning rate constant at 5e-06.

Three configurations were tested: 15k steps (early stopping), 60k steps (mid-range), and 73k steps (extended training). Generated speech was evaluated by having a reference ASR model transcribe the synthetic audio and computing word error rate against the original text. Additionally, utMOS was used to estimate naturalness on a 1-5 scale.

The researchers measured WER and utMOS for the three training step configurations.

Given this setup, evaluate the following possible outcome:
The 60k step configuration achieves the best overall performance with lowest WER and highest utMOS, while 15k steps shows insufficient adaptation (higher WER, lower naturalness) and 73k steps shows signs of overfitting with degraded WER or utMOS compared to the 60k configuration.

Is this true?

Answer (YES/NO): YES